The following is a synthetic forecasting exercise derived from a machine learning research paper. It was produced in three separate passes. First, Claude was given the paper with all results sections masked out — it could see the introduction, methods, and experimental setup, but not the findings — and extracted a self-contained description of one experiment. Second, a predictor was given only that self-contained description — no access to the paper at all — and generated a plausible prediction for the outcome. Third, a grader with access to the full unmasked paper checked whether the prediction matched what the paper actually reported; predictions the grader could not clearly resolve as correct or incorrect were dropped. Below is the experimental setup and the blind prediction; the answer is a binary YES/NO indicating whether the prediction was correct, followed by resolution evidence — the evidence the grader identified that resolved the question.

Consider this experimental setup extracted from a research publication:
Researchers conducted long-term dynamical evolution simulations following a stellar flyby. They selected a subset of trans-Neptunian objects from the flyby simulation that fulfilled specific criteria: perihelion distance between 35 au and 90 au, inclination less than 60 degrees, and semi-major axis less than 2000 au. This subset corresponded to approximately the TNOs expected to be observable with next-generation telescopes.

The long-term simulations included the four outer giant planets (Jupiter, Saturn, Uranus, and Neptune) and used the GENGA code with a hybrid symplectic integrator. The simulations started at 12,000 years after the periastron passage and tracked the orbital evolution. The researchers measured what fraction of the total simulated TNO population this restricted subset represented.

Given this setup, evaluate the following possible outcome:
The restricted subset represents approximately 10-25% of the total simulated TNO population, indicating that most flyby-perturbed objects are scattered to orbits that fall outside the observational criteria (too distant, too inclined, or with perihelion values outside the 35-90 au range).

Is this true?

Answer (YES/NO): YES